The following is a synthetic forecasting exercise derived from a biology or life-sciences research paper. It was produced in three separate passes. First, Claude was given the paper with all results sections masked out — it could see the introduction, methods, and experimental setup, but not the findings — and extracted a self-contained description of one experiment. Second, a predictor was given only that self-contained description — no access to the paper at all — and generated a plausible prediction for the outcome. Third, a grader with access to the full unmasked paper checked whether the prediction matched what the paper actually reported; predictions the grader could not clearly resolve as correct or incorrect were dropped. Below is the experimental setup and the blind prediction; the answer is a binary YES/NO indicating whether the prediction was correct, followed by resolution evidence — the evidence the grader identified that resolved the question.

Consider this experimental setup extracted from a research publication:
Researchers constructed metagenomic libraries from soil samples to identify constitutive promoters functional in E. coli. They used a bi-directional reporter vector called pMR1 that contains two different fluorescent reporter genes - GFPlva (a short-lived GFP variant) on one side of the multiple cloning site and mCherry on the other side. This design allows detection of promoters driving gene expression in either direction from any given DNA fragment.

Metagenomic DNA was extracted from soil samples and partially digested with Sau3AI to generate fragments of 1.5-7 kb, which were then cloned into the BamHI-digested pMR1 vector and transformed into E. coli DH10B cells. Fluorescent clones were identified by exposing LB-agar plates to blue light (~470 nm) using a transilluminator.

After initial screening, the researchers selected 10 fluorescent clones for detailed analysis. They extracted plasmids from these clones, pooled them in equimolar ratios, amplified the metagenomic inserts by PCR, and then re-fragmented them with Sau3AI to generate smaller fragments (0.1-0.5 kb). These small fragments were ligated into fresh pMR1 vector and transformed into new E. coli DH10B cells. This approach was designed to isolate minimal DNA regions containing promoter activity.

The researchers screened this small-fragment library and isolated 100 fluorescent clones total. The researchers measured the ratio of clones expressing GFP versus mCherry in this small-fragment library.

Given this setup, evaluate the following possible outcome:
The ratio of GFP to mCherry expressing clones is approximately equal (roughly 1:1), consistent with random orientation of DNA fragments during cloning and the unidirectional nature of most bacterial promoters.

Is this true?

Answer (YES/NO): NO